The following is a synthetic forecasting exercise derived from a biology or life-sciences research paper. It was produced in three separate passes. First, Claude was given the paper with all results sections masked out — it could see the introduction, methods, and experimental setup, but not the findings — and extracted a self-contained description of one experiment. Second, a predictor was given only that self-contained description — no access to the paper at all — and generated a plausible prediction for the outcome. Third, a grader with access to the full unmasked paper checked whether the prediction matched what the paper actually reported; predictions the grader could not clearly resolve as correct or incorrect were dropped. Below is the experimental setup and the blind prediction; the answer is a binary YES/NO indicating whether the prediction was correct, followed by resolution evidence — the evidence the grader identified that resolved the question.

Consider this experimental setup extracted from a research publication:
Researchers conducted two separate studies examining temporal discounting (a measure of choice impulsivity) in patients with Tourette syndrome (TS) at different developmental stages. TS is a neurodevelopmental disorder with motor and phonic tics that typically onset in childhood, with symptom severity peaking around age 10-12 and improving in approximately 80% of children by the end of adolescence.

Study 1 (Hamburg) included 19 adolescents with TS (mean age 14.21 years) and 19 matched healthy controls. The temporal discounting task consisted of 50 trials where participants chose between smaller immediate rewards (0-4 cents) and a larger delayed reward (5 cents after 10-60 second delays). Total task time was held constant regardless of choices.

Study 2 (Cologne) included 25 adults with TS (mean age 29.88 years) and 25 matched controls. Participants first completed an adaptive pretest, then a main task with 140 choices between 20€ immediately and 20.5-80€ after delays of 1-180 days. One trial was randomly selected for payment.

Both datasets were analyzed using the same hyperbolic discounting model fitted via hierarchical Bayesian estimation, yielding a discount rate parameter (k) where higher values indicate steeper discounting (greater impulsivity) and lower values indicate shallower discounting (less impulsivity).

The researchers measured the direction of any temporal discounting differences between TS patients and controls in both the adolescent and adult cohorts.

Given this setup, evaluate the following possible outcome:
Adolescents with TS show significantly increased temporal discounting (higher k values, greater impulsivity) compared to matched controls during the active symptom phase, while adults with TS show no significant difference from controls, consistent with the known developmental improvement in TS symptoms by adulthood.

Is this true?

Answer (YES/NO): NO